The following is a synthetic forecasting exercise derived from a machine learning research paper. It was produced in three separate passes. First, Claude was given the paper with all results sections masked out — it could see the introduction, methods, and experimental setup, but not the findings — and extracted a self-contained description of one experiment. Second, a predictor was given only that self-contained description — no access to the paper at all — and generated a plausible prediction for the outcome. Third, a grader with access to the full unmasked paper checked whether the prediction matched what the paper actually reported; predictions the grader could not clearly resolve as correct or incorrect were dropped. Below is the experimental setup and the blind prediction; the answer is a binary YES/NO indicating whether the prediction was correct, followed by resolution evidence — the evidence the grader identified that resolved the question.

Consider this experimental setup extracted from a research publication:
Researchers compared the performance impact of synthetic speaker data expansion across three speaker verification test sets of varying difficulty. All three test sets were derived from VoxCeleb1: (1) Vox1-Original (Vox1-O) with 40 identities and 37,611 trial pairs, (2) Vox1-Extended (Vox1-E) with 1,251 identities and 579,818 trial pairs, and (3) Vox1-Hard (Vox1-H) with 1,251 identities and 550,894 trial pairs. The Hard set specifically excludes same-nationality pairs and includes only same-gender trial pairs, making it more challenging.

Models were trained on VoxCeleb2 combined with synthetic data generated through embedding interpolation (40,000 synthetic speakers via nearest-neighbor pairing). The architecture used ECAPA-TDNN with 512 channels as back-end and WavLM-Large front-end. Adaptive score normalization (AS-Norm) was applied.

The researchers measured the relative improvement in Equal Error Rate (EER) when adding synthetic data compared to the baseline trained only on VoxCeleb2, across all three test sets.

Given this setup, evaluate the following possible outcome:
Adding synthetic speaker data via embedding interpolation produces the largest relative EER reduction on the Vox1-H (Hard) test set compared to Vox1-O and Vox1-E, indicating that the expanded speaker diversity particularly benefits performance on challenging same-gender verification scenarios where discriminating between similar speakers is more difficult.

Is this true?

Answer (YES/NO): NO